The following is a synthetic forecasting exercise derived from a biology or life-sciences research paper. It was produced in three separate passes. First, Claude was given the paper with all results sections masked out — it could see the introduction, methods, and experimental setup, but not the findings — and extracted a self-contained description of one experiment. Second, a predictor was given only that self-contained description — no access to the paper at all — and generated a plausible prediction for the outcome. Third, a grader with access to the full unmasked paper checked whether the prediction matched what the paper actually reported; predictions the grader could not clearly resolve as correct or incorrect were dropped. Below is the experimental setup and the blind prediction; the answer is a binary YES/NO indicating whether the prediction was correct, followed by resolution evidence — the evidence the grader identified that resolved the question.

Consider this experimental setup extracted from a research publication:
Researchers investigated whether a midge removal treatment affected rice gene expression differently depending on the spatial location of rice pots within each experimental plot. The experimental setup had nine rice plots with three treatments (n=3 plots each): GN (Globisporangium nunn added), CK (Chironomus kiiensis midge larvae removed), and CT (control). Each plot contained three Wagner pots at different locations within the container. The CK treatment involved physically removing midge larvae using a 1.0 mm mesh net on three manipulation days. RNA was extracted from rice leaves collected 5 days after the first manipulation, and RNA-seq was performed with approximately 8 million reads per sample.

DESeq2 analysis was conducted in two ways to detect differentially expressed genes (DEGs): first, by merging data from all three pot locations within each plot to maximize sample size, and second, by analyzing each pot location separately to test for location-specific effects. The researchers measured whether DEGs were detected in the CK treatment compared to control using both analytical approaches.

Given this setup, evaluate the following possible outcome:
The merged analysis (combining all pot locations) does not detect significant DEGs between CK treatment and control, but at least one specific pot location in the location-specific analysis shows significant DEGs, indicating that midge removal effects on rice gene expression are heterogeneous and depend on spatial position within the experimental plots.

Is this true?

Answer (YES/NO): YES